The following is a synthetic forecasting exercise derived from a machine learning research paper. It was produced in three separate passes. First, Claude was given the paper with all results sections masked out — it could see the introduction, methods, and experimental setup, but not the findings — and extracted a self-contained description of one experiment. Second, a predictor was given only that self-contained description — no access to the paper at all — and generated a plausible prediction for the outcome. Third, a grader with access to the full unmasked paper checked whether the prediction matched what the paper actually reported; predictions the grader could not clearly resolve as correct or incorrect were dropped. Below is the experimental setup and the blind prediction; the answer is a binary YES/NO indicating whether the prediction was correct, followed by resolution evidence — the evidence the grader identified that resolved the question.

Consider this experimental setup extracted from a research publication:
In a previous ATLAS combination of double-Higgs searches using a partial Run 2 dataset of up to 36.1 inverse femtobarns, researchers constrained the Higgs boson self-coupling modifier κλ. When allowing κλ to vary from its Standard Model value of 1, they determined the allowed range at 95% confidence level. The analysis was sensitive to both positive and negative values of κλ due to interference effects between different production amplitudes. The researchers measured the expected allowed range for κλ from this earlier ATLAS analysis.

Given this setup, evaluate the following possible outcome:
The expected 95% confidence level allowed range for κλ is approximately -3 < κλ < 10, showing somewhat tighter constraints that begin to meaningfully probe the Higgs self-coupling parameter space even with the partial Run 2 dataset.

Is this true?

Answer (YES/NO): NO